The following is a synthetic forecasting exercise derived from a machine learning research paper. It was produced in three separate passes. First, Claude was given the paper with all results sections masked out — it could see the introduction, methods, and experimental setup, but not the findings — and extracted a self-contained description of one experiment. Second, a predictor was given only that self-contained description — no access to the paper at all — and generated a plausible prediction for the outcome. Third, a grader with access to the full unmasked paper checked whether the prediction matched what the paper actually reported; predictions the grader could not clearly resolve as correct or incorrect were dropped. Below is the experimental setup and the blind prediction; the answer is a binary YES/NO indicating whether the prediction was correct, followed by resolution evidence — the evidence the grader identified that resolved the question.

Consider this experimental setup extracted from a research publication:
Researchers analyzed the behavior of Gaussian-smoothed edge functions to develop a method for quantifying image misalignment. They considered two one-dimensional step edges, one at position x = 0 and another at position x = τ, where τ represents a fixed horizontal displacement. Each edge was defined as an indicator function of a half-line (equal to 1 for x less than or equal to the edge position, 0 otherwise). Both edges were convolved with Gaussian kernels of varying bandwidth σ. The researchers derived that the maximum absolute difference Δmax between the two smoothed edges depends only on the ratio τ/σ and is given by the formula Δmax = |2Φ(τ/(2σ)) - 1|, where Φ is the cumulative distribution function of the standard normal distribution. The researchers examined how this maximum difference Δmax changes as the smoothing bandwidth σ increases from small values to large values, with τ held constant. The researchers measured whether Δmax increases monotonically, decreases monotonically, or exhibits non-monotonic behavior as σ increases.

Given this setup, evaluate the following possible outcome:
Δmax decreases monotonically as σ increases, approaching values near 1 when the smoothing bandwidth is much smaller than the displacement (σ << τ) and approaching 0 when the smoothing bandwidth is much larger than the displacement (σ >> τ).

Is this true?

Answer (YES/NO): YES